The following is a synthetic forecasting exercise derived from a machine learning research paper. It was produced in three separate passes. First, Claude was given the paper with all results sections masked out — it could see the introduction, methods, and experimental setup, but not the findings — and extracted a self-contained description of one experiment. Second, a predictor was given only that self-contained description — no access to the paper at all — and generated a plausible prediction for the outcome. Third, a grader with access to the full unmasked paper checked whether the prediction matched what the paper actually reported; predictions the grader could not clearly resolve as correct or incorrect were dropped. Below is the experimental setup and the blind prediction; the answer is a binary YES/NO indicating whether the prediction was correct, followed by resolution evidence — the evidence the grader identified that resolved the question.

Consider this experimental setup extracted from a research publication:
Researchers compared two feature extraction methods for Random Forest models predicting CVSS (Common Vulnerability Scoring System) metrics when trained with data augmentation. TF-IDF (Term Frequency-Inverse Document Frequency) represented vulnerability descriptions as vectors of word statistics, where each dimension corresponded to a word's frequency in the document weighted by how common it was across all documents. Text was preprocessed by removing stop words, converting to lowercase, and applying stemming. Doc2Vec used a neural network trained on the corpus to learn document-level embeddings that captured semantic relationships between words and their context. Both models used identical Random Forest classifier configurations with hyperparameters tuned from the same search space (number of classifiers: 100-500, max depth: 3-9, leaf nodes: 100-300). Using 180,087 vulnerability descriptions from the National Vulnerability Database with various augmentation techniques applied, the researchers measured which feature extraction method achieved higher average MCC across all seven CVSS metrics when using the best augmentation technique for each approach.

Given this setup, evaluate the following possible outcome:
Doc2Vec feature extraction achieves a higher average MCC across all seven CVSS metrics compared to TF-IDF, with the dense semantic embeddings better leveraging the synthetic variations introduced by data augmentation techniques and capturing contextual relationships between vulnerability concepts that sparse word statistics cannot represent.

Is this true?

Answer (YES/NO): NO